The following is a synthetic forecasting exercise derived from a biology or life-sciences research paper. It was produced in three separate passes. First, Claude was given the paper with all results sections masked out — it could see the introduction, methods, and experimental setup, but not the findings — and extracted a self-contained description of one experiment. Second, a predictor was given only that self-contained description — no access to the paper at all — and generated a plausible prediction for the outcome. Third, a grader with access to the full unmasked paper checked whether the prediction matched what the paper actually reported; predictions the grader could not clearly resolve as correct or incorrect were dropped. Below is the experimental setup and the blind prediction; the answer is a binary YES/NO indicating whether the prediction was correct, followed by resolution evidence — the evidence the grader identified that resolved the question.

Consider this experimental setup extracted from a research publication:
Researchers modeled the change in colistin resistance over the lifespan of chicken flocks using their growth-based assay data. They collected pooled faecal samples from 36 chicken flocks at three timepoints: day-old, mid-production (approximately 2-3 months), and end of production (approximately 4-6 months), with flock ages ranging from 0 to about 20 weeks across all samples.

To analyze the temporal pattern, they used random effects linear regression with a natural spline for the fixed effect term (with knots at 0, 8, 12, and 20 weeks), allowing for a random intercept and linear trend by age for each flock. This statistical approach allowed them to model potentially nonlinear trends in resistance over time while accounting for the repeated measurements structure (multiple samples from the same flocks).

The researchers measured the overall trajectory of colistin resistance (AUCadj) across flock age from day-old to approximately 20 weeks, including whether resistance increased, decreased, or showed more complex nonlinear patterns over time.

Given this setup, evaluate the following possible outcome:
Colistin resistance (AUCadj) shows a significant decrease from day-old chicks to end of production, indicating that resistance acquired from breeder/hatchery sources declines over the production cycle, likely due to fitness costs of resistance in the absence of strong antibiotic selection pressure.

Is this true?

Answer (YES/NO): NO